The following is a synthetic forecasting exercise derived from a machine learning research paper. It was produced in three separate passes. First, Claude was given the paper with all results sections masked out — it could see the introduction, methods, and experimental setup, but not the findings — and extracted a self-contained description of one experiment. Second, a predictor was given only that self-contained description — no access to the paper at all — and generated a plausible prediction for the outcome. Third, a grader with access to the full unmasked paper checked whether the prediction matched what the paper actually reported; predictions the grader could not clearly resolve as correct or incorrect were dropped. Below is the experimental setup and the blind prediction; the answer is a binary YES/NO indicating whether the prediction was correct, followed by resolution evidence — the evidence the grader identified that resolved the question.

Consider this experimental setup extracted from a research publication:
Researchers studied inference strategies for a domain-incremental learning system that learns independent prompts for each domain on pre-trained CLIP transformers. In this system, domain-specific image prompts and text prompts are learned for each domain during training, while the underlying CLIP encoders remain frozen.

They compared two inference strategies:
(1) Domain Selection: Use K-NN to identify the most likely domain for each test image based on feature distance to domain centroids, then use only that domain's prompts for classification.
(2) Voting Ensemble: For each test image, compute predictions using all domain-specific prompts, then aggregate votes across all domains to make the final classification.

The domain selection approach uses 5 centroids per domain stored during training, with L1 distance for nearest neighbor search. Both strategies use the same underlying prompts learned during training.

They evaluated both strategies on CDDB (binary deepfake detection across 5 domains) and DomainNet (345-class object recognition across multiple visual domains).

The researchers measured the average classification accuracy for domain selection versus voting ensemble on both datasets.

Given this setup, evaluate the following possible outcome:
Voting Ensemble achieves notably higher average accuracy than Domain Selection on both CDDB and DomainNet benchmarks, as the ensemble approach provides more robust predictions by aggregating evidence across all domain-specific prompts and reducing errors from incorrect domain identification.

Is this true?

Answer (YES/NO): NO